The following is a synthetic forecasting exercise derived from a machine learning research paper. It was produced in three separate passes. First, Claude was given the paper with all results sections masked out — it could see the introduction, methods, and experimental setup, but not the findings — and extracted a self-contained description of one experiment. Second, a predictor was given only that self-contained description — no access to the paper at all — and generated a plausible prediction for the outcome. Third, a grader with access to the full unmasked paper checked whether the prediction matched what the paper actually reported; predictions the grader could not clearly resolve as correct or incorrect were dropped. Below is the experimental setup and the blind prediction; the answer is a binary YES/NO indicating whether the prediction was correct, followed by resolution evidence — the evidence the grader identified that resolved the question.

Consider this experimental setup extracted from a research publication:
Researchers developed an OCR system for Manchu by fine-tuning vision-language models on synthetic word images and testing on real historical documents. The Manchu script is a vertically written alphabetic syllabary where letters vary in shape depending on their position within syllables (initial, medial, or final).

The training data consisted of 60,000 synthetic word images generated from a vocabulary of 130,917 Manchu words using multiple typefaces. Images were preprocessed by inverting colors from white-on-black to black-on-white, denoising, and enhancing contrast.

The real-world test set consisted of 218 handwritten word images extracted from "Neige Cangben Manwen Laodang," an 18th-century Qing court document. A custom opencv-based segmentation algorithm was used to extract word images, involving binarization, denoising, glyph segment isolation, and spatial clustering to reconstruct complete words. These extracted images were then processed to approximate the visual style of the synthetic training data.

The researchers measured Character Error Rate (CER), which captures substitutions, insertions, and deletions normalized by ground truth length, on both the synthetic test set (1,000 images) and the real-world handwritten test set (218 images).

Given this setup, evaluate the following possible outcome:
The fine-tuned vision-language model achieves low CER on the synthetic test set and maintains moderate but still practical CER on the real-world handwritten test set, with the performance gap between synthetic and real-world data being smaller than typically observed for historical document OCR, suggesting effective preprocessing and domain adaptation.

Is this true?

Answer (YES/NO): YES